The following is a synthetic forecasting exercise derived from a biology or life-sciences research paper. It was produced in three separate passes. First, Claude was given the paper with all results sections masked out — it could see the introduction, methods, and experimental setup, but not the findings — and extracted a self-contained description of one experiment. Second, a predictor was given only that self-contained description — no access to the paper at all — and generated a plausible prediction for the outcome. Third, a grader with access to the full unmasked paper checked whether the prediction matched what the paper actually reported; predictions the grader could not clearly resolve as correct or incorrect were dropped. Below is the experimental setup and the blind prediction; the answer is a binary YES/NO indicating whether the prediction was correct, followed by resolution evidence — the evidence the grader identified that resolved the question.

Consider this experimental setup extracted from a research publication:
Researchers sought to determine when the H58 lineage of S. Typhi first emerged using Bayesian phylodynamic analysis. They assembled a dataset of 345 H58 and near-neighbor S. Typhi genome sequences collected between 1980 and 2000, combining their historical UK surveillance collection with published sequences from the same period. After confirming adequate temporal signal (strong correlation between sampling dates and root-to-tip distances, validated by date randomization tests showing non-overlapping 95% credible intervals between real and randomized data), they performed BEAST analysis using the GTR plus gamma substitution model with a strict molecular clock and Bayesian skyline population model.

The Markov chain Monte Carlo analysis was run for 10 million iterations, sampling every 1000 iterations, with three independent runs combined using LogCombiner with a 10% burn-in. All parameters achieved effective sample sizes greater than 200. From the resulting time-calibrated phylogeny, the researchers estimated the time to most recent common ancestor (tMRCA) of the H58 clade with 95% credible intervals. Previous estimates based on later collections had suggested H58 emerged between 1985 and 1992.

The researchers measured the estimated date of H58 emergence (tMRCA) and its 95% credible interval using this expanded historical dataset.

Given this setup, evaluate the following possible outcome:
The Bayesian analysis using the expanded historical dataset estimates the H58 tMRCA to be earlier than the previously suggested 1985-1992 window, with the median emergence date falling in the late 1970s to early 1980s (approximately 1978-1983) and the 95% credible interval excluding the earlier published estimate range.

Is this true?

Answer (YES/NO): NO